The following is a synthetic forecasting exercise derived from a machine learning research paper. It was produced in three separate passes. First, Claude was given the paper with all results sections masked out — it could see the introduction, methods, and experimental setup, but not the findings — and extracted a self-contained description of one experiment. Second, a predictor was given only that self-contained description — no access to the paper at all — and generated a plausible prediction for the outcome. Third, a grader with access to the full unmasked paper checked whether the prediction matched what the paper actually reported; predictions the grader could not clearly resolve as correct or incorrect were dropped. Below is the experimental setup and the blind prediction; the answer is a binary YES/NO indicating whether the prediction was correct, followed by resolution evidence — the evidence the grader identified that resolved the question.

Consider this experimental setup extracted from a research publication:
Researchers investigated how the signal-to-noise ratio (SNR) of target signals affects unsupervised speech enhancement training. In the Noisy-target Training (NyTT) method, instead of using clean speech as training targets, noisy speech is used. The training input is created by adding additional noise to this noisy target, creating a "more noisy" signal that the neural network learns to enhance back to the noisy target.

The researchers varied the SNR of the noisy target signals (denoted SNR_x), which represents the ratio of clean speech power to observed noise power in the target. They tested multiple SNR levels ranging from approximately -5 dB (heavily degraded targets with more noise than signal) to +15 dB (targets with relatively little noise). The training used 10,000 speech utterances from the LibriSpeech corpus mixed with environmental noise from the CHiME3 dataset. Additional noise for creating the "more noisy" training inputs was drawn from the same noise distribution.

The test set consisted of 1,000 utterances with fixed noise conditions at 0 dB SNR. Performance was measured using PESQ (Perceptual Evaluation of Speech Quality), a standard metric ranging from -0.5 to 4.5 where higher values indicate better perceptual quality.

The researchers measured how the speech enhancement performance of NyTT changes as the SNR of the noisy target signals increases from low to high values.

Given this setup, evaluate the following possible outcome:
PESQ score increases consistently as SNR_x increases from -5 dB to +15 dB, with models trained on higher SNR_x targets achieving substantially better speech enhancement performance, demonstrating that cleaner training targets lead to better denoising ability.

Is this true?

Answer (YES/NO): NO